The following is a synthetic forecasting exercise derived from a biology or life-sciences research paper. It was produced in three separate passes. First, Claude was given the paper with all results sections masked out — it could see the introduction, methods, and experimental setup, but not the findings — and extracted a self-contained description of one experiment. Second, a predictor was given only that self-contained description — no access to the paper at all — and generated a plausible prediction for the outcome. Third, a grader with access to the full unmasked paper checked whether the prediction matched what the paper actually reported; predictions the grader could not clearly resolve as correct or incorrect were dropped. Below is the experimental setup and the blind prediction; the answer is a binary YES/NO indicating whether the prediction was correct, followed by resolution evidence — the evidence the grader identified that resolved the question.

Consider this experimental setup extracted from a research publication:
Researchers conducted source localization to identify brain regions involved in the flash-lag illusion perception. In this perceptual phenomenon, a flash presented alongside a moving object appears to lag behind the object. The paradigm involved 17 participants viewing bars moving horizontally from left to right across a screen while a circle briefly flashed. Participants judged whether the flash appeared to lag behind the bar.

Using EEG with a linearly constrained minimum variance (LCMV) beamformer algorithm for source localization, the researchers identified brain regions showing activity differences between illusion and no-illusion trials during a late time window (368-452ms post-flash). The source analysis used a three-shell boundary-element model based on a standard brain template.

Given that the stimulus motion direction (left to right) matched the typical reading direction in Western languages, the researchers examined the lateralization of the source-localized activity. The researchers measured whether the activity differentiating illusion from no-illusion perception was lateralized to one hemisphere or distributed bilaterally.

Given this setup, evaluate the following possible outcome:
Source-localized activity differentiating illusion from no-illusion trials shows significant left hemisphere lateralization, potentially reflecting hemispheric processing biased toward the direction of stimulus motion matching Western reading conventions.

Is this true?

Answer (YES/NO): YES